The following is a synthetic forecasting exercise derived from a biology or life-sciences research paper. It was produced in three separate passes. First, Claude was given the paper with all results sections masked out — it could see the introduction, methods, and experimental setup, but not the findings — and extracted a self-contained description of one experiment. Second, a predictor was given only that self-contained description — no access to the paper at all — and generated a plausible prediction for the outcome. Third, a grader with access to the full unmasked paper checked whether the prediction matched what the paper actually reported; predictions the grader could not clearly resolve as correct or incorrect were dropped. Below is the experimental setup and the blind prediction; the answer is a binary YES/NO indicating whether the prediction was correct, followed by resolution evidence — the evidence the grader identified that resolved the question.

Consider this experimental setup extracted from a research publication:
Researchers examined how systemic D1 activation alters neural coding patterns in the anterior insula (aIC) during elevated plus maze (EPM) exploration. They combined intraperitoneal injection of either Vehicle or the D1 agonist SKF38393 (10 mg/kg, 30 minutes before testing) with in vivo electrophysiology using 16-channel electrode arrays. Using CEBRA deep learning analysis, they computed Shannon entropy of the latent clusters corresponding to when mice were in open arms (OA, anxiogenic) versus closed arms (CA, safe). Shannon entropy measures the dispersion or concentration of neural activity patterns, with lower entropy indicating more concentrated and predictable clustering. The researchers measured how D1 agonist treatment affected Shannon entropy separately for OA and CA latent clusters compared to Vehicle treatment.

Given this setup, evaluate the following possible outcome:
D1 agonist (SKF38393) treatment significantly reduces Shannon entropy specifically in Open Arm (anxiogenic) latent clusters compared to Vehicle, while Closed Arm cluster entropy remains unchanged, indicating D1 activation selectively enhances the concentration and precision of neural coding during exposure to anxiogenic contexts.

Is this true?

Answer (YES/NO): NO